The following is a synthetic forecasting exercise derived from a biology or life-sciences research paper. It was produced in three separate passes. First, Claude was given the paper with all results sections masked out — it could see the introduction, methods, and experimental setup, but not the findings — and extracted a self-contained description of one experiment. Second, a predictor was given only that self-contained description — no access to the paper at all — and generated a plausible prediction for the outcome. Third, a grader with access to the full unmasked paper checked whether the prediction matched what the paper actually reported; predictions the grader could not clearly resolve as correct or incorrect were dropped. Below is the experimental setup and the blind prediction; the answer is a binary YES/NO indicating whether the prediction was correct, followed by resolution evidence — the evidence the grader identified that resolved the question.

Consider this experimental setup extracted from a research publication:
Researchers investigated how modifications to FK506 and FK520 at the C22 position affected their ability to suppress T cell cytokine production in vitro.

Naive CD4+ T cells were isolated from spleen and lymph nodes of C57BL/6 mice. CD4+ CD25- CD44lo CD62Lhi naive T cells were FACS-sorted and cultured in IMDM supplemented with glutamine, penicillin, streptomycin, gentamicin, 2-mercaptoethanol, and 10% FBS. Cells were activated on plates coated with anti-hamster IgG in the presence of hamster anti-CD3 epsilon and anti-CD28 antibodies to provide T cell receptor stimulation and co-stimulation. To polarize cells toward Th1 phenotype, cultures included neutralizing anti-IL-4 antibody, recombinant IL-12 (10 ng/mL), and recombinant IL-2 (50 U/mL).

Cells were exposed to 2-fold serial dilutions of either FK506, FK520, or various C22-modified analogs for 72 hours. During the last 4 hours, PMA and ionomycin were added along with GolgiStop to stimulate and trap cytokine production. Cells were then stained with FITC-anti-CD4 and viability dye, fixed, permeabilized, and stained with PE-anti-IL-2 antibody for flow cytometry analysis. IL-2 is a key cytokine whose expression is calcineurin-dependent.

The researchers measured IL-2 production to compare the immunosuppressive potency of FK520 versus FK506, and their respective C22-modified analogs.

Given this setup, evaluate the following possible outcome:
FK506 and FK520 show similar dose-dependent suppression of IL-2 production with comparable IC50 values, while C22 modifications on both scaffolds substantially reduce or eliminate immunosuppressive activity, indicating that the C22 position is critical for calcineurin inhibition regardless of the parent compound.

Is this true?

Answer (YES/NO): NO